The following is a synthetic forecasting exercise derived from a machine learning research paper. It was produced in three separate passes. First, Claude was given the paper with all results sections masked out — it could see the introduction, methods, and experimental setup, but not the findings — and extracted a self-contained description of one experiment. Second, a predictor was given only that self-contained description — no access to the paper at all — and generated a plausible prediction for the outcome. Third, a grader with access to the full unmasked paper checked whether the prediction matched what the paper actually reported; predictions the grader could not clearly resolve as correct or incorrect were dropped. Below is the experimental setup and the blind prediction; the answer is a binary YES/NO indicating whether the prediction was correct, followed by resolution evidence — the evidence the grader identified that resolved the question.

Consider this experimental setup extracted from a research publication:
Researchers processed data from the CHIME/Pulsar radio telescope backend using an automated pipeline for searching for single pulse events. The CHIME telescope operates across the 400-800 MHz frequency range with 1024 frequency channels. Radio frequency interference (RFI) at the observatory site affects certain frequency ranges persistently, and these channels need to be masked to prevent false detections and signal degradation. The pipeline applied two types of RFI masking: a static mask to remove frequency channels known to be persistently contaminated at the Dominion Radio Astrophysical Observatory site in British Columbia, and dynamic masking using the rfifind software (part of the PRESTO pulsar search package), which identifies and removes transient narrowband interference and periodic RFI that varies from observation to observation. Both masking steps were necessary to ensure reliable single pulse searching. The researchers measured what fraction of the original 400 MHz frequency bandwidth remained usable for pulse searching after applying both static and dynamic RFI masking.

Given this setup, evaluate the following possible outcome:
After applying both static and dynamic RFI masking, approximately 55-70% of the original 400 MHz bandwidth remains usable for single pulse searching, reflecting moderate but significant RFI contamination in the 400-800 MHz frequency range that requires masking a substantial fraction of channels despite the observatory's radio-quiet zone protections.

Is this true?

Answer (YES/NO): YES